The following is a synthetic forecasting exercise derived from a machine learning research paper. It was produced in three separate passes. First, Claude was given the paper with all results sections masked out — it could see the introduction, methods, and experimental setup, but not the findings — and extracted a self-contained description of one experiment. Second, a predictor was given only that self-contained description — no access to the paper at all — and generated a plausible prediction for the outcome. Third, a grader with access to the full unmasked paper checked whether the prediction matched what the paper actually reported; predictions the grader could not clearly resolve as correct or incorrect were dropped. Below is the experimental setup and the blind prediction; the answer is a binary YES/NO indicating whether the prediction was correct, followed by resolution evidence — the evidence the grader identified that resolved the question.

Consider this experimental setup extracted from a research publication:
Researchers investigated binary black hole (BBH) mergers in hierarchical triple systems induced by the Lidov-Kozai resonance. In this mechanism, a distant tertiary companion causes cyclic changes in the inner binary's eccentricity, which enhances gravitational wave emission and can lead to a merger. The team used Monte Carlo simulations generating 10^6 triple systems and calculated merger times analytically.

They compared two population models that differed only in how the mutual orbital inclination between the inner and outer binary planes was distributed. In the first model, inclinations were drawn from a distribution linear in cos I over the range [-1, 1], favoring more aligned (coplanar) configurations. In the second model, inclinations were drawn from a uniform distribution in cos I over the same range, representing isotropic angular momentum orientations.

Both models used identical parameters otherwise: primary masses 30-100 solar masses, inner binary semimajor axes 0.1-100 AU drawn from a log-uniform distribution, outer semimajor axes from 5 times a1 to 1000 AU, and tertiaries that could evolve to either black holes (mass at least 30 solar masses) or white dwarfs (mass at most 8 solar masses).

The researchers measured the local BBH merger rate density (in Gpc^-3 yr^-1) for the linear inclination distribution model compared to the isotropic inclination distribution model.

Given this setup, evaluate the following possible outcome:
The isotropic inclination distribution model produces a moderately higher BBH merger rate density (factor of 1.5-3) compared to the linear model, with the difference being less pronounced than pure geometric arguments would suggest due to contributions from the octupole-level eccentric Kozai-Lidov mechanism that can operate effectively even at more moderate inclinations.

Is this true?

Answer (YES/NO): NO